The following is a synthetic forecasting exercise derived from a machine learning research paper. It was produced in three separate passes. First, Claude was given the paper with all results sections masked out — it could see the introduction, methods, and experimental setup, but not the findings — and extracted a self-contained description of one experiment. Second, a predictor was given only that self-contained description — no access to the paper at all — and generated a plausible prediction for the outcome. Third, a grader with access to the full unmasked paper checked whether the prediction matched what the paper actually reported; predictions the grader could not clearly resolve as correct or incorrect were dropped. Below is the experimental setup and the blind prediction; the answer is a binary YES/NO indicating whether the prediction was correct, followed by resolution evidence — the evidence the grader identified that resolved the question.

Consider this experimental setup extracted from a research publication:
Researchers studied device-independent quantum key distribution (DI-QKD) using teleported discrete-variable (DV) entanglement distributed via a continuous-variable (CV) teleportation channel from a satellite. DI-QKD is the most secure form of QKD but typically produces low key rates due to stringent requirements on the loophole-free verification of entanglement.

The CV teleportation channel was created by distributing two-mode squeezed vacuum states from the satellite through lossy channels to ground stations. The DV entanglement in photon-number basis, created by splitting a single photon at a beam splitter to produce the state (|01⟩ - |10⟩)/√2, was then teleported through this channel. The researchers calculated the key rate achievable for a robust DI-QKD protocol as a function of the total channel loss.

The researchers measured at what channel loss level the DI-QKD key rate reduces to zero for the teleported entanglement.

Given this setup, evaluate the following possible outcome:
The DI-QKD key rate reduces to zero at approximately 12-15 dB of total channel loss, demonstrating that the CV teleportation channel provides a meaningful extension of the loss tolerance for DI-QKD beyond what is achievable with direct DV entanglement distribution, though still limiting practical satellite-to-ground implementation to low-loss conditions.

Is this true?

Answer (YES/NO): NO